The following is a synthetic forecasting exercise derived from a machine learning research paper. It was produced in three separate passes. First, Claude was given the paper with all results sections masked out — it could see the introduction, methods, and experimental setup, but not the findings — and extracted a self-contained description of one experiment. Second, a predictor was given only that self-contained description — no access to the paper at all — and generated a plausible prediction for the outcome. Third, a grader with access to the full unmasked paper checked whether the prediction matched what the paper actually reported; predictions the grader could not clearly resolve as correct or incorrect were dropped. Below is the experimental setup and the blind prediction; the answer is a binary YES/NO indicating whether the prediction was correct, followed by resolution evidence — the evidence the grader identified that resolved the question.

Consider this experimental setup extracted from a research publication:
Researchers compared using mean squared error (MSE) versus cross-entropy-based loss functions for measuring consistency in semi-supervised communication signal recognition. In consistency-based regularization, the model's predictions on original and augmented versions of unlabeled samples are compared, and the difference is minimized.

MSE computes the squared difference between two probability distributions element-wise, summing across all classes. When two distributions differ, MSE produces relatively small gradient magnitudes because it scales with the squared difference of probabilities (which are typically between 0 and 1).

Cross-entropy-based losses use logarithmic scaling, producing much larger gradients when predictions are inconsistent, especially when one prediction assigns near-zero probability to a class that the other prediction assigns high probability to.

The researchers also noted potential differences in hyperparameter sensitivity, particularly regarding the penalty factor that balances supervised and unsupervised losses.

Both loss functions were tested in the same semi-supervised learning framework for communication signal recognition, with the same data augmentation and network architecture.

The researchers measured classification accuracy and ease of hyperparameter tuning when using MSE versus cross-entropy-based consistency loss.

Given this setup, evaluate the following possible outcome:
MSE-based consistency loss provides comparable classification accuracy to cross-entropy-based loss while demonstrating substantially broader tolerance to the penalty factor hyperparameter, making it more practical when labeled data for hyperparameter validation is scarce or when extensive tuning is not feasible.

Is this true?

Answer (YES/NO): NO